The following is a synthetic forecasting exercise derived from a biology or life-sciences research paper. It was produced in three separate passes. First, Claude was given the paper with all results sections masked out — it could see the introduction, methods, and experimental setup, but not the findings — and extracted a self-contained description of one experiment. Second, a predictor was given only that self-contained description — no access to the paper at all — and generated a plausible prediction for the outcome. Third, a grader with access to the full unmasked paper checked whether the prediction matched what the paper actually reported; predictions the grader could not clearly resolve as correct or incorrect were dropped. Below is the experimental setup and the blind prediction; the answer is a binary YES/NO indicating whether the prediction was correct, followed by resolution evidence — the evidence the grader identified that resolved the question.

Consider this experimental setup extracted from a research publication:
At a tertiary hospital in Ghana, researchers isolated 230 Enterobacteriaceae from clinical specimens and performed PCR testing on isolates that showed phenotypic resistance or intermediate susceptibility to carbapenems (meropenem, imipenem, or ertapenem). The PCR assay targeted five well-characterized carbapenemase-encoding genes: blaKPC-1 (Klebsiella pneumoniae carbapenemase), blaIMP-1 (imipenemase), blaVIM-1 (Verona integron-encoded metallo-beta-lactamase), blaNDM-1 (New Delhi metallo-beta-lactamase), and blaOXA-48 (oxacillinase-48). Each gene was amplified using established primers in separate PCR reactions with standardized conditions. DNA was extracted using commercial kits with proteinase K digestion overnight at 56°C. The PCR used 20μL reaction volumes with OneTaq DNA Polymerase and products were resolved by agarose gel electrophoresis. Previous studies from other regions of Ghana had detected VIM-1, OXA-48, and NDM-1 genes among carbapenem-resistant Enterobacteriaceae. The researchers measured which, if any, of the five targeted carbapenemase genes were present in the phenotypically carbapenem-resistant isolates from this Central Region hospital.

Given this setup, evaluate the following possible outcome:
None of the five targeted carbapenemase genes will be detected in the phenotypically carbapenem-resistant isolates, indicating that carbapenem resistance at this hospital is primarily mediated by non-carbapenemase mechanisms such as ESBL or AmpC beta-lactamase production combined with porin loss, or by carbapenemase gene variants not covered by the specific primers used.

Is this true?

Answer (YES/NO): NO